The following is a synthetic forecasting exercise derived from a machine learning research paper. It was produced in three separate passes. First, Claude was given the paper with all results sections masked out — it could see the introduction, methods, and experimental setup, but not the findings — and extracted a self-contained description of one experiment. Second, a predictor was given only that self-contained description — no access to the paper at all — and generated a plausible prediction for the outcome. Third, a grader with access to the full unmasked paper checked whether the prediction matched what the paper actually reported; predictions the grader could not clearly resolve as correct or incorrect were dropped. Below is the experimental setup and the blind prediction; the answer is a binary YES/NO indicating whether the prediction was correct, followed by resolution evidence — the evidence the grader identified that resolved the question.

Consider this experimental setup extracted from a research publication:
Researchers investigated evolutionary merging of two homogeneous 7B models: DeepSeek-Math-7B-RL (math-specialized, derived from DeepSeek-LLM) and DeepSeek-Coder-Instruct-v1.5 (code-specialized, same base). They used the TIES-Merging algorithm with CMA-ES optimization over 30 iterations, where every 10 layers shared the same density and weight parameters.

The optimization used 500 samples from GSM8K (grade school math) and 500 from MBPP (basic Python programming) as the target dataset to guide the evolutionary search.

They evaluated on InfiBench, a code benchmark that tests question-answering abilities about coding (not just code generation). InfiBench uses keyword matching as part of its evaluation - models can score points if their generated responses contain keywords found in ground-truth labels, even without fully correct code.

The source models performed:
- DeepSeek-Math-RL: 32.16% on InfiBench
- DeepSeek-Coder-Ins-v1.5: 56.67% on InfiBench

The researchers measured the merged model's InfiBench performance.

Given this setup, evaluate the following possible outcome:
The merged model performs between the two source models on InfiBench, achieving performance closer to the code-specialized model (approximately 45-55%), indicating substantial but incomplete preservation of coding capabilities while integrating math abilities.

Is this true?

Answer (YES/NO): NO